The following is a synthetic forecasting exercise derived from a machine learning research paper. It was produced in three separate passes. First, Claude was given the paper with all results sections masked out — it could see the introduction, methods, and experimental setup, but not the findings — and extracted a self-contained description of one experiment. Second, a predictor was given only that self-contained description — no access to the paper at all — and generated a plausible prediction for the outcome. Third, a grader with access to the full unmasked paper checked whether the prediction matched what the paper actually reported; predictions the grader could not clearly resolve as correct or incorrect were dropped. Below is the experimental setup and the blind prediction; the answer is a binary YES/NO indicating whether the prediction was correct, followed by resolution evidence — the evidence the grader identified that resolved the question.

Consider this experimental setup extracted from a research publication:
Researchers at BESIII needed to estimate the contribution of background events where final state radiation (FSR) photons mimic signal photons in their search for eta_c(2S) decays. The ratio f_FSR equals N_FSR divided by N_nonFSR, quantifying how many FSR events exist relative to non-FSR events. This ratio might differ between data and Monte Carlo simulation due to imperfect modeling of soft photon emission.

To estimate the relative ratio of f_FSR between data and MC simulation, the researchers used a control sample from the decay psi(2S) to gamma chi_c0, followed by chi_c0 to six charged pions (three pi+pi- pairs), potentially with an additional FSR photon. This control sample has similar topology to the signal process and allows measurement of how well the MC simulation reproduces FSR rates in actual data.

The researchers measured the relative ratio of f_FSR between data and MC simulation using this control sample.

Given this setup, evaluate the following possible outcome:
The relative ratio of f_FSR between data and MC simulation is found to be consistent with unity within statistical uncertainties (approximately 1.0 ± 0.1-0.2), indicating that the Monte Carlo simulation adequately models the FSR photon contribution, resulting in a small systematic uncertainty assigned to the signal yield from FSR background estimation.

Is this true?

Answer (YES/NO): NO